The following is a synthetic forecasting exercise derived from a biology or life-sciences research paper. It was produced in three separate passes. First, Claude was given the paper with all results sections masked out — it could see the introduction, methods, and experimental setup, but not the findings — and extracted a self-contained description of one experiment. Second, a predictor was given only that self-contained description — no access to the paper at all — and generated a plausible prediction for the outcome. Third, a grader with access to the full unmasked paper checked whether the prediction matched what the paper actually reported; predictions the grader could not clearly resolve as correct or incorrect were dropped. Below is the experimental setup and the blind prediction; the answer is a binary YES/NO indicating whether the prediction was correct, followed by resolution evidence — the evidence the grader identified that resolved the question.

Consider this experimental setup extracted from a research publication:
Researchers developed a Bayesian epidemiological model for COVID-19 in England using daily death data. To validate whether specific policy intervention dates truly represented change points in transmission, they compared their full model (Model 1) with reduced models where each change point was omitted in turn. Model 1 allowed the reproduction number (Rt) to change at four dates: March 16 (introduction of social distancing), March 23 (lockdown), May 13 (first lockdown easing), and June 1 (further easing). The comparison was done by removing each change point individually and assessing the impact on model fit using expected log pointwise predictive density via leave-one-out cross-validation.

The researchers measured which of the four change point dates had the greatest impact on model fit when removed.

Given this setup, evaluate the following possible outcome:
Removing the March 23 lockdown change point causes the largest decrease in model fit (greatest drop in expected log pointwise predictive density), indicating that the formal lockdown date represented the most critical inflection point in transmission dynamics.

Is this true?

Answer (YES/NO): NO